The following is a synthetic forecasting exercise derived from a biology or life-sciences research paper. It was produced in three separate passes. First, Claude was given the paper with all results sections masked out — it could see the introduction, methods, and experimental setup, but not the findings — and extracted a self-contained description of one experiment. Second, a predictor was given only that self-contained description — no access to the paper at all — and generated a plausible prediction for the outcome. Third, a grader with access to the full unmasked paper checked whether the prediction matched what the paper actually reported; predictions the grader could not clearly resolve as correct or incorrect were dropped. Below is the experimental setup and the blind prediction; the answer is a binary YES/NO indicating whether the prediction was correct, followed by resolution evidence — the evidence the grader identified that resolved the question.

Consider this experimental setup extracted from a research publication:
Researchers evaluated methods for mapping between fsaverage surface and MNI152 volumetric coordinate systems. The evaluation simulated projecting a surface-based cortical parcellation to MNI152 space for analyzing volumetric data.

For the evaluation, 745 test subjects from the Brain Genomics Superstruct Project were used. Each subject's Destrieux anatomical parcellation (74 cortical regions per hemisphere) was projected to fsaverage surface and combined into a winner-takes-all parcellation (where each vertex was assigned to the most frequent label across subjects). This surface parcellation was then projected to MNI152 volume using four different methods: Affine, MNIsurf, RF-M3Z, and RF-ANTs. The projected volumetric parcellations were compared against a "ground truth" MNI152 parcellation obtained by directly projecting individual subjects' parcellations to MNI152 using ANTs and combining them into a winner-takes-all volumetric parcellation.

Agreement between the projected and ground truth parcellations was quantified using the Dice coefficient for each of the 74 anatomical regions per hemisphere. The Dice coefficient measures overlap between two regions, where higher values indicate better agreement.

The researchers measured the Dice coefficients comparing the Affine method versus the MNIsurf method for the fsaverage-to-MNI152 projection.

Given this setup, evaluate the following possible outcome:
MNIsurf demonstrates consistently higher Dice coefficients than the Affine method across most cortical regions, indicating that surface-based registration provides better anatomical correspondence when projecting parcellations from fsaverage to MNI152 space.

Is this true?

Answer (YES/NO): NO